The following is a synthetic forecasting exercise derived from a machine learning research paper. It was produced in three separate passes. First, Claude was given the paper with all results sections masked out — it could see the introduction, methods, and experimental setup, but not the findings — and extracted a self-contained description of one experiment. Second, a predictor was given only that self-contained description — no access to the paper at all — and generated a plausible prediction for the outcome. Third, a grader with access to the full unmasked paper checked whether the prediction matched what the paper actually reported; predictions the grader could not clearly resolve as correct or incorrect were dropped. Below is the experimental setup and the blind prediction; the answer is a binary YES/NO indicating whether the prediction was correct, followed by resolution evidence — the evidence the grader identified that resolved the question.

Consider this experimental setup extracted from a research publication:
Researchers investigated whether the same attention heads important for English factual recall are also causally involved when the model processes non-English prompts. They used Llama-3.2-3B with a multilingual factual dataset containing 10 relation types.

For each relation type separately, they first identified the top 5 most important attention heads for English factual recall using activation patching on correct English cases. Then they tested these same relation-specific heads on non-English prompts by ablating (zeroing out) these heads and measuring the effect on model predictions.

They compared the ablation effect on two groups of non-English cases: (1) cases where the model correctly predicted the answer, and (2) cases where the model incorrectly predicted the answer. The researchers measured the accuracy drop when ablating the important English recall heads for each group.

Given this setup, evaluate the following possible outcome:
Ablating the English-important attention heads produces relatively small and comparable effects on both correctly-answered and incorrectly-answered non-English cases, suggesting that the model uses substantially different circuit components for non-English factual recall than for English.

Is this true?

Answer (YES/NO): NO